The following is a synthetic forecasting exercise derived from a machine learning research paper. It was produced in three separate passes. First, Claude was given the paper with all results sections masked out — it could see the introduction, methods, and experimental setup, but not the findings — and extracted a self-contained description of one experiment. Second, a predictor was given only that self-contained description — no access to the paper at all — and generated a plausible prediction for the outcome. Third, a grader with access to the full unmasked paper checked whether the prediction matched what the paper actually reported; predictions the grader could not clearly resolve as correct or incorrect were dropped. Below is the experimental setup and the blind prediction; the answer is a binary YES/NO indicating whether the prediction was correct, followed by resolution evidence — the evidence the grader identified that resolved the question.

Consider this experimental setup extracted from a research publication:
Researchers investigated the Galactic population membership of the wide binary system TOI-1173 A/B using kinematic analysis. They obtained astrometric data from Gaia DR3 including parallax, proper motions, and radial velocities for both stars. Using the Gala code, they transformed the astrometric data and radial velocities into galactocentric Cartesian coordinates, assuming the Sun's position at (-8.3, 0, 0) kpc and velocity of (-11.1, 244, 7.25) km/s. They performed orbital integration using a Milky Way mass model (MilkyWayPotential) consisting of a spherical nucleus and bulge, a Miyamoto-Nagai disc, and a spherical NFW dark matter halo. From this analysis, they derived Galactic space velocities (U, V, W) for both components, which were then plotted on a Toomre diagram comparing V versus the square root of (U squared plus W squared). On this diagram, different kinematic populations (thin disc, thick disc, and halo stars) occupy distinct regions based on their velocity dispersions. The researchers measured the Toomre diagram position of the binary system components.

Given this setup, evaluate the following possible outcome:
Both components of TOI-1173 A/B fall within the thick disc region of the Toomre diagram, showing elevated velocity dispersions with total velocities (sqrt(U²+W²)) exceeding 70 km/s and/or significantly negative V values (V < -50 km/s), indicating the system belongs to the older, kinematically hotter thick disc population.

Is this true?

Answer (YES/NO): NO